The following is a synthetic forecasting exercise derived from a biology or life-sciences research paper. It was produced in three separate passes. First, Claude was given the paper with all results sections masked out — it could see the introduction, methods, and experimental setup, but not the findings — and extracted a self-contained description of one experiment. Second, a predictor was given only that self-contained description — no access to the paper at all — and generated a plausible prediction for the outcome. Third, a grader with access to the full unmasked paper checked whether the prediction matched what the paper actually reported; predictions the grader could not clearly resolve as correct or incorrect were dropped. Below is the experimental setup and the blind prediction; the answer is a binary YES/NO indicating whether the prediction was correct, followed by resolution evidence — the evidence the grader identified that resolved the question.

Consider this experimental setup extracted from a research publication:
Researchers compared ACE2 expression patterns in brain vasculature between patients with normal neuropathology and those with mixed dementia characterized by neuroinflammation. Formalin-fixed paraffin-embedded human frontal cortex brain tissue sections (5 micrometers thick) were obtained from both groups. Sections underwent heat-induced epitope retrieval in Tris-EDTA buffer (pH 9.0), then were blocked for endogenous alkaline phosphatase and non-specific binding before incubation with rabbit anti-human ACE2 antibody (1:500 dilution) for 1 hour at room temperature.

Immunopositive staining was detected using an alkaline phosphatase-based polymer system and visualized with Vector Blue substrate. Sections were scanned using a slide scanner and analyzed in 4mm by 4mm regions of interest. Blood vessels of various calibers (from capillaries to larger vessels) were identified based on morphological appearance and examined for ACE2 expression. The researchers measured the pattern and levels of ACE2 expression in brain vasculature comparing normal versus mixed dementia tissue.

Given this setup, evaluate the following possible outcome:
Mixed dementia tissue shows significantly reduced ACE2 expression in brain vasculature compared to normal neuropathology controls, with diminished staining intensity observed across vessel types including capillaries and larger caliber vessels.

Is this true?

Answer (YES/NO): NO